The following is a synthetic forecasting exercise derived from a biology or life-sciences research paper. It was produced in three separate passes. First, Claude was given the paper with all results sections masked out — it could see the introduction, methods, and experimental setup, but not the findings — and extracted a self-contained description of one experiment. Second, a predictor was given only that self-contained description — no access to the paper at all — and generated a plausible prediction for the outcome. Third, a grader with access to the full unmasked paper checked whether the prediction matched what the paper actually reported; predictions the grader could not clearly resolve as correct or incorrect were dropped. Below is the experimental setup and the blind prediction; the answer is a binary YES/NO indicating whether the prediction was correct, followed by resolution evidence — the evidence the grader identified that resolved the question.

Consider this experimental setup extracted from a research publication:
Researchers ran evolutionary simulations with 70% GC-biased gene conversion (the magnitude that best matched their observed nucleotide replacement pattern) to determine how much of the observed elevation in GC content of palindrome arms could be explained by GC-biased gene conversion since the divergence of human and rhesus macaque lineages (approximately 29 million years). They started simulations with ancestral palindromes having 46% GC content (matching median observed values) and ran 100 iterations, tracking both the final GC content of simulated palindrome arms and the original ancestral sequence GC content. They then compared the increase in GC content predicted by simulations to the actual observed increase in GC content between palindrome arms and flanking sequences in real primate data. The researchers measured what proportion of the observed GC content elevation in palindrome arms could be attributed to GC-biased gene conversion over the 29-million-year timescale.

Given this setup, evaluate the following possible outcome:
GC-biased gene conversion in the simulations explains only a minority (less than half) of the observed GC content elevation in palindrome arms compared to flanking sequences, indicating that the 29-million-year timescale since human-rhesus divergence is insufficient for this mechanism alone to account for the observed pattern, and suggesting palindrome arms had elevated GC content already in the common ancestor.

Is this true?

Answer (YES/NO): YES